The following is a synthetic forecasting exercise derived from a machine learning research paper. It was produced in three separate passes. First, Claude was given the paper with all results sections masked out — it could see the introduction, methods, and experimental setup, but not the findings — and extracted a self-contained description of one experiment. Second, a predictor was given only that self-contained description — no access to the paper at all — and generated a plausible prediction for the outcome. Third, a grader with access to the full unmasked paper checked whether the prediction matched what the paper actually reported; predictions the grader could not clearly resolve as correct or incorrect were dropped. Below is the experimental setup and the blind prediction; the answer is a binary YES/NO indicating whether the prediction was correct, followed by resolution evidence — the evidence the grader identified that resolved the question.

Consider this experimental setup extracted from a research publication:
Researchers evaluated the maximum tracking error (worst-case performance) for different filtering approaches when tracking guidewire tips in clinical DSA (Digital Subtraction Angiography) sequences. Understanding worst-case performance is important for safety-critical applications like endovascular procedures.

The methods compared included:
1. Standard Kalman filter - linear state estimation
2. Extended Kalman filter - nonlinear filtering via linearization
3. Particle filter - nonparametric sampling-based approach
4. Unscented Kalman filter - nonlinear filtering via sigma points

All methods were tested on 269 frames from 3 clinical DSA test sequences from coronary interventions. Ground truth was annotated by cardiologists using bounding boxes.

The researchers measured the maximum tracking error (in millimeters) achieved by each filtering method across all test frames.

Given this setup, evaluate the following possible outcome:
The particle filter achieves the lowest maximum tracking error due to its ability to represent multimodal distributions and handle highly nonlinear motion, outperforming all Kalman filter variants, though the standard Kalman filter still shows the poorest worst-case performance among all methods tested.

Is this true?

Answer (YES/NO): NO